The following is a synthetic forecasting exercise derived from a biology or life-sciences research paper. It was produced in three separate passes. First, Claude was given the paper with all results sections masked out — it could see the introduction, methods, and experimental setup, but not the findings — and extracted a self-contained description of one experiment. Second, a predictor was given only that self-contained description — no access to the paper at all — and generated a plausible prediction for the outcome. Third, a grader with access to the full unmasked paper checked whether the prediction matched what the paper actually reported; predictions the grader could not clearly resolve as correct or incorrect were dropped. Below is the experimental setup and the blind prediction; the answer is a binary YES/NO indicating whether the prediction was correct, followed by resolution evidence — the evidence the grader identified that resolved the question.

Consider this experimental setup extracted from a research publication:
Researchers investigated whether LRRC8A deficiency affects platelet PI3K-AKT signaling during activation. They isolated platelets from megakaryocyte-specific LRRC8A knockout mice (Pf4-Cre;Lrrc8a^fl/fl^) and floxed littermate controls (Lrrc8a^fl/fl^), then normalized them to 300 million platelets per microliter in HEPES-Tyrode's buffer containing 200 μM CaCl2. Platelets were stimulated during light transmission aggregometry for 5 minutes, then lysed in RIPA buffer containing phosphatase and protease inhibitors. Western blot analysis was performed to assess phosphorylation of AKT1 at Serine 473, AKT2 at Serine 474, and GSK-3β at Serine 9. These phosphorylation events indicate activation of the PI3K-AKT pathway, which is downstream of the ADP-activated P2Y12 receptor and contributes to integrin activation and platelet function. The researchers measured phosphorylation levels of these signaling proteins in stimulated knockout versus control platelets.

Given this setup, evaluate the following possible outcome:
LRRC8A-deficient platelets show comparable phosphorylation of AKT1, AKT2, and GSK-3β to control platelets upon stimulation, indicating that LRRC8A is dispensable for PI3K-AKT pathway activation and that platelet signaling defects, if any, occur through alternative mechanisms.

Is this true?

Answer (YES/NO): NO